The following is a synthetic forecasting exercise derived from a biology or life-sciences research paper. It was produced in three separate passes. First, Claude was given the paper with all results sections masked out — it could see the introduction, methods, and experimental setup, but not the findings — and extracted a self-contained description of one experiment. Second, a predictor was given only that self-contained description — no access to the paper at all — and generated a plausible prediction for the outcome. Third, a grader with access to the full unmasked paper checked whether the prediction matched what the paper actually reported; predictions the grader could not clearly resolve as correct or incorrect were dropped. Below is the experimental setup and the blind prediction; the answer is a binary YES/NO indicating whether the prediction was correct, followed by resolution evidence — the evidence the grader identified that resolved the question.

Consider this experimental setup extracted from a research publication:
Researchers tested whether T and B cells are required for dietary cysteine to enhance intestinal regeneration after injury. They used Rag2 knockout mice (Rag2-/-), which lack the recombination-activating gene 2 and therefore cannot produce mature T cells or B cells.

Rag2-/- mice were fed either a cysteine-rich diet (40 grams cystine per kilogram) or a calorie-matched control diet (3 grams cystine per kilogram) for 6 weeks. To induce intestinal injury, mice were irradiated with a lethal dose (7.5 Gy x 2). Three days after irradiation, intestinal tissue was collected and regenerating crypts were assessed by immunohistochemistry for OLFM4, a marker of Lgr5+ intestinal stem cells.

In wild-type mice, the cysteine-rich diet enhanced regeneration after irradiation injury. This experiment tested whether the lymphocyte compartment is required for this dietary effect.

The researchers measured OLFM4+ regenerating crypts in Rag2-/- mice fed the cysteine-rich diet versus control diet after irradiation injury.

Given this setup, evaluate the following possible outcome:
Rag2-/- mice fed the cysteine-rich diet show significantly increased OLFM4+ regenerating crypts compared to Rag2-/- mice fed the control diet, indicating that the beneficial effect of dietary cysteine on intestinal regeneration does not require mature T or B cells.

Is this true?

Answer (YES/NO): NO